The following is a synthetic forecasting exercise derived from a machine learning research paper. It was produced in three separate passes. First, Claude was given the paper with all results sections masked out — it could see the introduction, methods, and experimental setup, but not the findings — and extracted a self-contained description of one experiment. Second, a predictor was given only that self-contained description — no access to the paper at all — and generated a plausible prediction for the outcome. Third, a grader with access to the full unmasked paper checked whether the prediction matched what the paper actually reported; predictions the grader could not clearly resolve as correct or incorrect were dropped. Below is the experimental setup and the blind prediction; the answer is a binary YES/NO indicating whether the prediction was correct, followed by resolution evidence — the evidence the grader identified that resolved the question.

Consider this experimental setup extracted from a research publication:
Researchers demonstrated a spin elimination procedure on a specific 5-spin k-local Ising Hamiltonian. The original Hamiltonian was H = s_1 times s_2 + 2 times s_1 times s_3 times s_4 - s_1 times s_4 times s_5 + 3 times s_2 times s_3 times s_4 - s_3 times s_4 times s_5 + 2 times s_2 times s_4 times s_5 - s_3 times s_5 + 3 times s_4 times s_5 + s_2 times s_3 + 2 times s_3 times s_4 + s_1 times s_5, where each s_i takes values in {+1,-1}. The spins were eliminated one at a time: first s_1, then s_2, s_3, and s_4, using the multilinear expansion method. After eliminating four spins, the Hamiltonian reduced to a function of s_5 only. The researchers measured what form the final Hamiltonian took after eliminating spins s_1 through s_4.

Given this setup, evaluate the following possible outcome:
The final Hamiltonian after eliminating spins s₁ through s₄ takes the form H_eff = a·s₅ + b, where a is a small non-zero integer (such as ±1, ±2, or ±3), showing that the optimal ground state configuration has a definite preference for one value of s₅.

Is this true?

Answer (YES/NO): YES